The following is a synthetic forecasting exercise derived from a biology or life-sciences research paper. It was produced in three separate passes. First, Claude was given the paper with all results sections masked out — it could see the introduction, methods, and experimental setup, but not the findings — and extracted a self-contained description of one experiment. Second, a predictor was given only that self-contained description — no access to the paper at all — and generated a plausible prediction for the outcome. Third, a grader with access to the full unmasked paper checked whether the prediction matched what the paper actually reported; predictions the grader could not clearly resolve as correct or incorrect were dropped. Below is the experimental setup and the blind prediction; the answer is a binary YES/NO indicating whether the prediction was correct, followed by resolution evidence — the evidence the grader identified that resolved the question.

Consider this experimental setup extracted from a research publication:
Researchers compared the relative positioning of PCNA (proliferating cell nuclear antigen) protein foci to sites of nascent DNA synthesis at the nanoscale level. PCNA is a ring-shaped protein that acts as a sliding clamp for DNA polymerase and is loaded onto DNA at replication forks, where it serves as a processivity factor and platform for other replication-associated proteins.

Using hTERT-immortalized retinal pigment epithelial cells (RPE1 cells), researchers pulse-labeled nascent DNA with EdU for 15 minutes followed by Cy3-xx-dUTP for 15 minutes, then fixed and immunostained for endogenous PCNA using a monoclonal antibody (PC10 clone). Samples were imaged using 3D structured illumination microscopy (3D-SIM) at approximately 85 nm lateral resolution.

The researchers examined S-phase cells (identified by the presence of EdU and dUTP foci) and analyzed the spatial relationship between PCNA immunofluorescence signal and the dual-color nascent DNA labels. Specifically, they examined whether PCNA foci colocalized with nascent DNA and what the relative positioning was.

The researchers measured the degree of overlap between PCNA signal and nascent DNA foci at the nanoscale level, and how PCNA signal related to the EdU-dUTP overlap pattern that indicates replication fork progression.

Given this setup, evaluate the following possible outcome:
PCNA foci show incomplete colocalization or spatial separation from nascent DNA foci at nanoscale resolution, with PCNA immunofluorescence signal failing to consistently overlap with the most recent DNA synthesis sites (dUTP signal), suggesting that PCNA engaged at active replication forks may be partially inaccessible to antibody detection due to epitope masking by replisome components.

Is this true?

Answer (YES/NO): NO